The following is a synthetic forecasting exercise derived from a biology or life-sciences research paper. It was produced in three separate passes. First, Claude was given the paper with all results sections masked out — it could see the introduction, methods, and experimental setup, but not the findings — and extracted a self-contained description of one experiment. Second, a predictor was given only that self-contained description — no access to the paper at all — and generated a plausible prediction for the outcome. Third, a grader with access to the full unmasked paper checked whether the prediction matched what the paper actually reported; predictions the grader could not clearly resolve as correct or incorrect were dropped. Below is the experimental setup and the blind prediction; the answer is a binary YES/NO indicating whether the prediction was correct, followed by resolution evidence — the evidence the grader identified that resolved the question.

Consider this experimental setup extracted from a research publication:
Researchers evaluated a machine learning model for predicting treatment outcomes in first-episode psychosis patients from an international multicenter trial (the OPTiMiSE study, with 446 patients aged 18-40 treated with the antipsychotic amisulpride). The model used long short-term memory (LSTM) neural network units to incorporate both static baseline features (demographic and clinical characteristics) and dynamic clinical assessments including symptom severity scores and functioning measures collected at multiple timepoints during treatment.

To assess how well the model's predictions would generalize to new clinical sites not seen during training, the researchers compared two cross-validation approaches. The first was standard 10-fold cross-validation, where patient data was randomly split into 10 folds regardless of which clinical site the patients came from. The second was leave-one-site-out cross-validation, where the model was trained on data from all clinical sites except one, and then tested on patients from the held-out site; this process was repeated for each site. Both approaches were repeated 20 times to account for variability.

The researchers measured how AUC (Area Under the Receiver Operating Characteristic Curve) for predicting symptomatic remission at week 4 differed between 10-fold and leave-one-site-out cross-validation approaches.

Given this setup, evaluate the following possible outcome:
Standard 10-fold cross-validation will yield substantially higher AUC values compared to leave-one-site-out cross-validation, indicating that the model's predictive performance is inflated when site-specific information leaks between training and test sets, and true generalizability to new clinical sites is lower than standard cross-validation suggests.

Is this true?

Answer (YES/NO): NO